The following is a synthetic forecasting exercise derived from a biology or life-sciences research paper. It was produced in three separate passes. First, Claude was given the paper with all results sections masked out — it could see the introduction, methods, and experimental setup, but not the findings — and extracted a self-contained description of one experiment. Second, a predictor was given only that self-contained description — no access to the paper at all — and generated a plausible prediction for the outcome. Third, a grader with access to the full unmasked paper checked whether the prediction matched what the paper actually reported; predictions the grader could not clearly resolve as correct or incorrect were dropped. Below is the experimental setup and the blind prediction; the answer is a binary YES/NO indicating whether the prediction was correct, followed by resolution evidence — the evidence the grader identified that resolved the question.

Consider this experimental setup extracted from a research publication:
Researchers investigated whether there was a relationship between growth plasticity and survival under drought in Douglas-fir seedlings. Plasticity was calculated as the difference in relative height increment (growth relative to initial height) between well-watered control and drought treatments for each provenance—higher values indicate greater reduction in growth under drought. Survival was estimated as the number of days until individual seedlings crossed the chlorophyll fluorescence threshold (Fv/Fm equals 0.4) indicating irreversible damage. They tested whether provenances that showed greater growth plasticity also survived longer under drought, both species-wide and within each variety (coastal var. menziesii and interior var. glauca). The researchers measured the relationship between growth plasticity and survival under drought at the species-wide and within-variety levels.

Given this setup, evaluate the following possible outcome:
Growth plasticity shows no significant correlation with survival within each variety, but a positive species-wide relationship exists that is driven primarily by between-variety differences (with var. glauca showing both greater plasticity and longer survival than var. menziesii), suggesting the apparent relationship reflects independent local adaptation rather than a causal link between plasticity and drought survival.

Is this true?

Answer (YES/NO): NO